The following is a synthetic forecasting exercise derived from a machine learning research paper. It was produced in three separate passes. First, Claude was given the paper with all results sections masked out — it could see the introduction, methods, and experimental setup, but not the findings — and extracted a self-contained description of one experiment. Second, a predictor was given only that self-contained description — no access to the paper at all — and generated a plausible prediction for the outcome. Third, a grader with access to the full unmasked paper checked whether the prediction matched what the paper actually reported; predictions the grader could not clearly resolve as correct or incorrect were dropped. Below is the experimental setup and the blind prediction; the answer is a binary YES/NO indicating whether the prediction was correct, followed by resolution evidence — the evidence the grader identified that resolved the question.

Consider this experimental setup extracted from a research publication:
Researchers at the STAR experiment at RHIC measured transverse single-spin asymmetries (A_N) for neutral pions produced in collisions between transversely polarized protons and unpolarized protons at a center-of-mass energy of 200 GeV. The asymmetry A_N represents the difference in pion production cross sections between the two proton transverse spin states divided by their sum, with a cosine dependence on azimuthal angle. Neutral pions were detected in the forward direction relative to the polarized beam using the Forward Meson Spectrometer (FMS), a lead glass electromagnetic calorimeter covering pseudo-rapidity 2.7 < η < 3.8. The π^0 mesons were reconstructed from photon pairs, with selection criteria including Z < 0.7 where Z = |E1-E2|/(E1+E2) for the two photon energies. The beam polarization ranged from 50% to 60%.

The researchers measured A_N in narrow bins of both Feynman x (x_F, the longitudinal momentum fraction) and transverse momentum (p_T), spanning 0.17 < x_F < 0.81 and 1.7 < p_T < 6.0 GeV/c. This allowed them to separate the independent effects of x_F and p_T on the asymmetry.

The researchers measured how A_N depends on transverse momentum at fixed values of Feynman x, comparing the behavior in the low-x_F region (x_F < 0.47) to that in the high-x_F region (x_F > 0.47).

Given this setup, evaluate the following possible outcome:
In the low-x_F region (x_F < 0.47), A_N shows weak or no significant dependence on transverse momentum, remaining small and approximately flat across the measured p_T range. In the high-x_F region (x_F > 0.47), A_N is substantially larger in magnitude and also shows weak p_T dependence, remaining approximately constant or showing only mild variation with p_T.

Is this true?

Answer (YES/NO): NO